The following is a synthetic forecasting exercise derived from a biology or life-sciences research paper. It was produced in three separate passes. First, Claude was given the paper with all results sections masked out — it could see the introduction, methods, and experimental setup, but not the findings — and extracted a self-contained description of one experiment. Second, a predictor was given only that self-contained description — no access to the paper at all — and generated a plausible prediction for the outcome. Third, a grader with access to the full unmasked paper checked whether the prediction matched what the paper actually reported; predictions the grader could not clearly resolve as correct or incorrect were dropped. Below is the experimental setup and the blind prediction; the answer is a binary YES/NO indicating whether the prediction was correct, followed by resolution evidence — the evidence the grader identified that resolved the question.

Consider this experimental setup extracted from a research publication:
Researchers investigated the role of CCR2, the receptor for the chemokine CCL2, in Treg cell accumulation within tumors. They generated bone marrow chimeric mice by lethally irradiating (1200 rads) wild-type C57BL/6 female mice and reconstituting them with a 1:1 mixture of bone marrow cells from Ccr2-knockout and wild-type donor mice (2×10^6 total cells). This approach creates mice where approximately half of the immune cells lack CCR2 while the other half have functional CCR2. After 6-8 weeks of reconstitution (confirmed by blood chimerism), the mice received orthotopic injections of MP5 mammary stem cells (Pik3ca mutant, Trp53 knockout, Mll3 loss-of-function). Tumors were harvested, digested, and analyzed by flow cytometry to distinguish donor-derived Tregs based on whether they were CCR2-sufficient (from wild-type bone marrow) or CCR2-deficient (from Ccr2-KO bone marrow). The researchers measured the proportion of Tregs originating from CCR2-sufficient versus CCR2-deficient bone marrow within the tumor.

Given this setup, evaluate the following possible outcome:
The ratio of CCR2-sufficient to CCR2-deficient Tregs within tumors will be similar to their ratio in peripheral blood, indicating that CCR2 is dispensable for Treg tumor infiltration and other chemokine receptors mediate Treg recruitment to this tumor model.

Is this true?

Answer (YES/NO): NO